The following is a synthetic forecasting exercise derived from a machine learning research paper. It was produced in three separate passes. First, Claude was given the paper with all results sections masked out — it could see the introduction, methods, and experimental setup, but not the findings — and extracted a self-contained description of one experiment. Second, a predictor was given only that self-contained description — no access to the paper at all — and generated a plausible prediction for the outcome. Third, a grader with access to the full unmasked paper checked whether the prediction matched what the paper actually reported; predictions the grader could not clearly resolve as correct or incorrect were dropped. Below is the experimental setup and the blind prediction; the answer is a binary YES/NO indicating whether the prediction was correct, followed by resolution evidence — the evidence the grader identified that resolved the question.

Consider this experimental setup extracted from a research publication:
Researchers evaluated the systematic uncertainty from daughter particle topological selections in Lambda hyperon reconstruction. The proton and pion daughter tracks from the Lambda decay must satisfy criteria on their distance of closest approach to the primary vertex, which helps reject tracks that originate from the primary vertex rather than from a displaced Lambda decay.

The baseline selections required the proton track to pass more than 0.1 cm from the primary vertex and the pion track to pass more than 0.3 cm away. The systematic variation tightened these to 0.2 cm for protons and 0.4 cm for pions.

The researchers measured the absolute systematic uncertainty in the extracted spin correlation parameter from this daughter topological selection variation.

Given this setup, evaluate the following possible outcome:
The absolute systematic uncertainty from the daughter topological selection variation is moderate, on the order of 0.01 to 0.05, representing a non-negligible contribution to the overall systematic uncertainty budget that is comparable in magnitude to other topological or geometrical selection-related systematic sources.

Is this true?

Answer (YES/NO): NO